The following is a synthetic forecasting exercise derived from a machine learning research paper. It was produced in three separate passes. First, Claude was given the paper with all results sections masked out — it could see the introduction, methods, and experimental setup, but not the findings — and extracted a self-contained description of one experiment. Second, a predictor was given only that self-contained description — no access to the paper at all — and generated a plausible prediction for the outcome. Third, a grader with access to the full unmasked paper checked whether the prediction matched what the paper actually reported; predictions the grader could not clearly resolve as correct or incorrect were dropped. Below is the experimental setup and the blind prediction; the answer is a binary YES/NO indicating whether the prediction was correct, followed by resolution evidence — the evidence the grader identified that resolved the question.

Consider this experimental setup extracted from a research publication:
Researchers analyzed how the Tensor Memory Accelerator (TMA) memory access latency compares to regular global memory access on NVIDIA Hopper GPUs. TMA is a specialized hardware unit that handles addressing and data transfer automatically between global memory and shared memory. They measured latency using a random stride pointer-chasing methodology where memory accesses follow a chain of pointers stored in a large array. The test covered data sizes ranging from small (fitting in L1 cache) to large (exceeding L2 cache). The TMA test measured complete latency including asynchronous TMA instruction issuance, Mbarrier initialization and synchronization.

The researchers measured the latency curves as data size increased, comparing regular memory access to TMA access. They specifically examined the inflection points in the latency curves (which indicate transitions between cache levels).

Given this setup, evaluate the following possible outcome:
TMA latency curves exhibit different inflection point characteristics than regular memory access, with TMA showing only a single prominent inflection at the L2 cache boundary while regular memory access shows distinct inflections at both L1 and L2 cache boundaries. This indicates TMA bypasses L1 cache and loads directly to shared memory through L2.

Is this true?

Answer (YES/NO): YES